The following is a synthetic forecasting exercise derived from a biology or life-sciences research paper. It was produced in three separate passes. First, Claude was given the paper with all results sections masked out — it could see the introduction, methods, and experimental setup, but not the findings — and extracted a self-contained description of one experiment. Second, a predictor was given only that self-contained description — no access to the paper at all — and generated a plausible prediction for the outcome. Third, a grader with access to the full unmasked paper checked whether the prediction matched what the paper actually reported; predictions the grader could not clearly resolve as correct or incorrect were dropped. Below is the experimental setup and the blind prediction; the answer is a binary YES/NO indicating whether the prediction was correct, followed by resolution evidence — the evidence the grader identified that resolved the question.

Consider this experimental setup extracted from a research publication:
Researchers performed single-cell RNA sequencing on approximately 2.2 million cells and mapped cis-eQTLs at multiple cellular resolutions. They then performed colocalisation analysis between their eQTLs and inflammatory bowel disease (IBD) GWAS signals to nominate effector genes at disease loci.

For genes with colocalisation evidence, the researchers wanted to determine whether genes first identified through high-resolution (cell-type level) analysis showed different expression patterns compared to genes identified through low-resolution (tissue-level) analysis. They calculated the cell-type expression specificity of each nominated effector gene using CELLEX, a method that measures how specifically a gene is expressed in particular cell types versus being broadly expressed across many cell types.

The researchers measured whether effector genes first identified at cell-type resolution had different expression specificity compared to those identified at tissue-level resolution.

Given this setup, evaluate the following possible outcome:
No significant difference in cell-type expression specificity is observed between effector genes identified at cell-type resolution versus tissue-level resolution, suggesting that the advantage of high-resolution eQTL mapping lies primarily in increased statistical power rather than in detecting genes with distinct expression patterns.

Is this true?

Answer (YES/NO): YES